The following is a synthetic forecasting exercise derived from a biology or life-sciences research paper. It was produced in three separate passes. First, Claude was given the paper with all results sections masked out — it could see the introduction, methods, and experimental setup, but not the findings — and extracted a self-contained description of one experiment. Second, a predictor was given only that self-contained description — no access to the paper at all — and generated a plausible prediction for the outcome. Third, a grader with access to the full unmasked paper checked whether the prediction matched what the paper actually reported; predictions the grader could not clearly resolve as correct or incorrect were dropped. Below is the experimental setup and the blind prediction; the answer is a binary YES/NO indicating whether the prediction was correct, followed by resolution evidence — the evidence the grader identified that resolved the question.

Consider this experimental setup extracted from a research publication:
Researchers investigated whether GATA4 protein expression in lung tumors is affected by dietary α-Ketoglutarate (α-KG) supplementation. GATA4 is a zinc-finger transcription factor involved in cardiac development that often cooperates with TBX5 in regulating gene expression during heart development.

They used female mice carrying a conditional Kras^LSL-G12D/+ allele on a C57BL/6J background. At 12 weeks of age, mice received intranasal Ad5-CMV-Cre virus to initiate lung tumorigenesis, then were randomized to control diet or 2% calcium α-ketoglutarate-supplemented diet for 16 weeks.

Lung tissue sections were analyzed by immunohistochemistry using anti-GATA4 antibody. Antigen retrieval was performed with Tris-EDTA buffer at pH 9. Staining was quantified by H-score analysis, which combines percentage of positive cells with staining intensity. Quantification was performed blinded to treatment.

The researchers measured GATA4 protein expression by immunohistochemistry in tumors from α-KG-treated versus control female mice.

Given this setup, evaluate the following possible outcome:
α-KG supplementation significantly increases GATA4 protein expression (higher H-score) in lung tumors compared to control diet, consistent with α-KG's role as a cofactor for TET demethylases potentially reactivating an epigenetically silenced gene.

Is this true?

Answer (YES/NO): NO